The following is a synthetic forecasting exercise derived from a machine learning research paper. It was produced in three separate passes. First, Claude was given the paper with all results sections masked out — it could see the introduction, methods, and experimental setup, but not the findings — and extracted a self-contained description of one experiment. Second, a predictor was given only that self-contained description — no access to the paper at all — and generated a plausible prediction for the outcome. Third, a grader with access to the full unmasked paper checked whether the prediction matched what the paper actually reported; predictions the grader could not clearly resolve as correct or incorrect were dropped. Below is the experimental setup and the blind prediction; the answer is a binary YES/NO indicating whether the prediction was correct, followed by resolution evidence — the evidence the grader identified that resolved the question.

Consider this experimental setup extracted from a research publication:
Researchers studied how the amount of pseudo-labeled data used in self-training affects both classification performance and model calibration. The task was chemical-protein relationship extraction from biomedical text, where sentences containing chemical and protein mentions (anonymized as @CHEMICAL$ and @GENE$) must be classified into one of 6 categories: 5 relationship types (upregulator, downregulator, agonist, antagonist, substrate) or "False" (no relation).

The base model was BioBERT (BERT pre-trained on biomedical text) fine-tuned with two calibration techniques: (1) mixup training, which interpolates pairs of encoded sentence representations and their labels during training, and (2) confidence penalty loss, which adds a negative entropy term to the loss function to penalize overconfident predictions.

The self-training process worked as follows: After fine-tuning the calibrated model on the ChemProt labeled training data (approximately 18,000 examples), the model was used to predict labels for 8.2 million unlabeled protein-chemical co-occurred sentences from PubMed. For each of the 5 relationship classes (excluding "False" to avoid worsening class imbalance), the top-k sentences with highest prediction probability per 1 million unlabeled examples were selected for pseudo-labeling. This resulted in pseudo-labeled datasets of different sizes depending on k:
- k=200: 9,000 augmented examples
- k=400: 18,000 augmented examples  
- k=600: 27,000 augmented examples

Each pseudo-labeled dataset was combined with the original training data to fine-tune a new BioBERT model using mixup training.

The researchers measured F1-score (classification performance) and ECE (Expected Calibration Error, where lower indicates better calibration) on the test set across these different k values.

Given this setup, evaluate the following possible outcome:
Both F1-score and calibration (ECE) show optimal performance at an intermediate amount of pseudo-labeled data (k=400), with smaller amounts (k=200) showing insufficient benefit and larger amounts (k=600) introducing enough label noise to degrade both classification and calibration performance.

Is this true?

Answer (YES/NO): NO